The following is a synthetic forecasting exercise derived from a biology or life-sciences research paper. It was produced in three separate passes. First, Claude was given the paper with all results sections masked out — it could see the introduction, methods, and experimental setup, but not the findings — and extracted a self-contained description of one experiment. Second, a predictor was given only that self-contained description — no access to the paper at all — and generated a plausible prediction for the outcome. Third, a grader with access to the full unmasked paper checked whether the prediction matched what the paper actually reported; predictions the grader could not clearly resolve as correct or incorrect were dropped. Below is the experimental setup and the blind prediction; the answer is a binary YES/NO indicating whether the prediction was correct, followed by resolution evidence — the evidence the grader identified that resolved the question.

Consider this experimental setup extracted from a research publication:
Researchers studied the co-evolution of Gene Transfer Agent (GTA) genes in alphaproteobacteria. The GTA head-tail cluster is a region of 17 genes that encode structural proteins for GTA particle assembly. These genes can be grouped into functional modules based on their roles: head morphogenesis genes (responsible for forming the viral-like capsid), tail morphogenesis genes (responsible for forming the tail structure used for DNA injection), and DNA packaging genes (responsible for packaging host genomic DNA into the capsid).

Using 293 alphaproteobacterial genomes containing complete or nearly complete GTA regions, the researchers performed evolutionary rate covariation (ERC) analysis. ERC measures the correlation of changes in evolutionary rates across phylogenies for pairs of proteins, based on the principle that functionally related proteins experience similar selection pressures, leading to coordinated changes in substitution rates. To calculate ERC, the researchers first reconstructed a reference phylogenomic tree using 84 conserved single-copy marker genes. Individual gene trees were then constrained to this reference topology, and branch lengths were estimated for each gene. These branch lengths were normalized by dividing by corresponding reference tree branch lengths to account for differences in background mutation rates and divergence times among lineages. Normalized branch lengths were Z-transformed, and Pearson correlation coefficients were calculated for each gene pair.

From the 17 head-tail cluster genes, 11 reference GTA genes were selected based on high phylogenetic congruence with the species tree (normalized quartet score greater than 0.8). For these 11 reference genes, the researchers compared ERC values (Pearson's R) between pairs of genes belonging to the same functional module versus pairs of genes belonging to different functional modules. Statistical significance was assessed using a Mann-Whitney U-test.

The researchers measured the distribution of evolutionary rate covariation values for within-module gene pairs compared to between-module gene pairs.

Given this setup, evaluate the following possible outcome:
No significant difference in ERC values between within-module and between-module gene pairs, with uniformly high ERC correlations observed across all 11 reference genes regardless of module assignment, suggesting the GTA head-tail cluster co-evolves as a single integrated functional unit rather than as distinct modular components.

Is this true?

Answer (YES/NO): NO